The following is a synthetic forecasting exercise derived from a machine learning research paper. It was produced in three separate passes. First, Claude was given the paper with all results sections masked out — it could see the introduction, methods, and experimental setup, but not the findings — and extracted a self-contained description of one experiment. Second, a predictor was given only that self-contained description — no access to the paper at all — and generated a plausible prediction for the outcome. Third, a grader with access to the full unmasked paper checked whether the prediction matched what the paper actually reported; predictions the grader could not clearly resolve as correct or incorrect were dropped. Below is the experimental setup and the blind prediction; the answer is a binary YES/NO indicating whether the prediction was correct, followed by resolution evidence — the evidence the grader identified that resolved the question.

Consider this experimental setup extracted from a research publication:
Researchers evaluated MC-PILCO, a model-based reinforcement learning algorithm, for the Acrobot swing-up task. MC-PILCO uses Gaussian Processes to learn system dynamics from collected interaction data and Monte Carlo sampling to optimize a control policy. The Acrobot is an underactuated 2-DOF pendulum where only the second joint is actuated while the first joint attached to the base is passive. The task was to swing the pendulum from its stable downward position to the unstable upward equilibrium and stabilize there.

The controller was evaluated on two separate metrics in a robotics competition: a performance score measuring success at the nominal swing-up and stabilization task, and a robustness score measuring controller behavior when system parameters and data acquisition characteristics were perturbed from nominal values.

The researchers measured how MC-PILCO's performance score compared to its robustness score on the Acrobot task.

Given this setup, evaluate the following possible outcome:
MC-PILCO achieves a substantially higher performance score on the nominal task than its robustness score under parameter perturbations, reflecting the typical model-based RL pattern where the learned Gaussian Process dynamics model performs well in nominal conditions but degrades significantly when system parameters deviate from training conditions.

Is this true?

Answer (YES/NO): YES